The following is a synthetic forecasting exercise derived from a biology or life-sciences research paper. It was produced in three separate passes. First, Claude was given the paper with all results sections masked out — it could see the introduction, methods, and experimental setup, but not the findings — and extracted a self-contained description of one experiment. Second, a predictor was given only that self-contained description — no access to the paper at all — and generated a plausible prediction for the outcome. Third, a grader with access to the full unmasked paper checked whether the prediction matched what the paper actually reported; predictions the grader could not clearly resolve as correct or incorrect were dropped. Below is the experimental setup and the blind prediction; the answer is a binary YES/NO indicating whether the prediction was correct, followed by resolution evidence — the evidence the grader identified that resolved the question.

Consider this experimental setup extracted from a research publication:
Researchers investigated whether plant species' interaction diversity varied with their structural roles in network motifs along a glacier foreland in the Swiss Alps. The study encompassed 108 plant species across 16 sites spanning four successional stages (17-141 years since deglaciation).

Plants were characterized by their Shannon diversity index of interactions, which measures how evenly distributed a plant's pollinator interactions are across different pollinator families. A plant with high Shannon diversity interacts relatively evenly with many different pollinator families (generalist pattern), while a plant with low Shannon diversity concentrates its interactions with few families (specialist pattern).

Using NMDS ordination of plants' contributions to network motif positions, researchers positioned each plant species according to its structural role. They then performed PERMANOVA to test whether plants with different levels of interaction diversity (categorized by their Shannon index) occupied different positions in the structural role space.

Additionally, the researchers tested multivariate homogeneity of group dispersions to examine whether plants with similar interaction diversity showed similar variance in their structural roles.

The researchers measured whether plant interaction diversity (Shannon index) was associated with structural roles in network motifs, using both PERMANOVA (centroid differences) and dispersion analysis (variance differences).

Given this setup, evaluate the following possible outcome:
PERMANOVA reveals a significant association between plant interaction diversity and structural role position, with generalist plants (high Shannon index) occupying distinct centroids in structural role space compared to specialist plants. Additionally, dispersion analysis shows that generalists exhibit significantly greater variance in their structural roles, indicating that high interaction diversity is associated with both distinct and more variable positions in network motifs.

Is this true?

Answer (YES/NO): NO